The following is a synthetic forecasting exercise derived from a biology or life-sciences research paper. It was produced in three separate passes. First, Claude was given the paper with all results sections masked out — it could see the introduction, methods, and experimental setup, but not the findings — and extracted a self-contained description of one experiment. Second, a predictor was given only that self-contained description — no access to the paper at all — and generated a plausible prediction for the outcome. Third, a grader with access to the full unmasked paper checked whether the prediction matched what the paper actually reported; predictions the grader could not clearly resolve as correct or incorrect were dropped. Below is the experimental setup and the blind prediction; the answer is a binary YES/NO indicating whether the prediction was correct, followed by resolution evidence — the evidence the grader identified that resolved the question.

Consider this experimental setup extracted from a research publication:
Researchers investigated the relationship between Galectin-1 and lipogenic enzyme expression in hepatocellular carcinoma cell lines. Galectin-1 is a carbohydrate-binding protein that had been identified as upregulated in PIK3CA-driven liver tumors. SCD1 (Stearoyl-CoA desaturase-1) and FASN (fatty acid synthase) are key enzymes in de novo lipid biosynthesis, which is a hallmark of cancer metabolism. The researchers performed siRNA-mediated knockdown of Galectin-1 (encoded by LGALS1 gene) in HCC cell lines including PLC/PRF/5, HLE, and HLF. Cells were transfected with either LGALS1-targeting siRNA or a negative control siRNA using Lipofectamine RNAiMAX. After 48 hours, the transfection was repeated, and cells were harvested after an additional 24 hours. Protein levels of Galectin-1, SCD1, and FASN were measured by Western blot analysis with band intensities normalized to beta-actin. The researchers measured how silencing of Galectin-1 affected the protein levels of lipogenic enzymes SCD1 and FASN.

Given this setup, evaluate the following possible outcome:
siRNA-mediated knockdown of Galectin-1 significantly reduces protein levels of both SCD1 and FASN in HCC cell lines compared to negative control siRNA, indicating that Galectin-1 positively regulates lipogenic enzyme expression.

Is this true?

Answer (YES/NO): NO